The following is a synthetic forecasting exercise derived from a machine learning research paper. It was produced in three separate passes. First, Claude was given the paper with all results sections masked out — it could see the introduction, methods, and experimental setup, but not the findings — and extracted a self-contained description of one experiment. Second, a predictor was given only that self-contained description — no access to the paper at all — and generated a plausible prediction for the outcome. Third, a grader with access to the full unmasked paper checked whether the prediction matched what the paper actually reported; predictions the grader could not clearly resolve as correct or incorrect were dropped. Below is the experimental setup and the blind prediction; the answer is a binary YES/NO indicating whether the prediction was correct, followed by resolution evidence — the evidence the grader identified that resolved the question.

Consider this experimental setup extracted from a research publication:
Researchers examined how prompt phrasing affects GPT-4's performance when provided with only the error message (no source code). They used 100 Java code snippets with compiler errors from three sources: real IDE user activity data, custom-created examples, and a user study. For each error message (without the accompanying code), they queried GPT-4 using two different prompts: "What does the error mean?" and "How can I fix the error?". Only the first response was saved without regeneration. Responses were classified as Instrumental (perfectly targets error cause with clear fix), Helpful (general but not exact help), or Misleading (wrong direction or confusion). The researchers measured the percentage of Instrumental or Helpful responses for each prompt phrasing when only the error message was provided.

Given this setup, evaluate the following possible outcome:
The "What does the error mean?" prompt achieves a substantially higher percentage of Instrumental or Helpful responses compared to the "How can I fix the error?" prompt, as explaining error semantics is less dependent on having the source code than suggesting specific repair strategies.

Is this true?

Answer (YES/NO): NO